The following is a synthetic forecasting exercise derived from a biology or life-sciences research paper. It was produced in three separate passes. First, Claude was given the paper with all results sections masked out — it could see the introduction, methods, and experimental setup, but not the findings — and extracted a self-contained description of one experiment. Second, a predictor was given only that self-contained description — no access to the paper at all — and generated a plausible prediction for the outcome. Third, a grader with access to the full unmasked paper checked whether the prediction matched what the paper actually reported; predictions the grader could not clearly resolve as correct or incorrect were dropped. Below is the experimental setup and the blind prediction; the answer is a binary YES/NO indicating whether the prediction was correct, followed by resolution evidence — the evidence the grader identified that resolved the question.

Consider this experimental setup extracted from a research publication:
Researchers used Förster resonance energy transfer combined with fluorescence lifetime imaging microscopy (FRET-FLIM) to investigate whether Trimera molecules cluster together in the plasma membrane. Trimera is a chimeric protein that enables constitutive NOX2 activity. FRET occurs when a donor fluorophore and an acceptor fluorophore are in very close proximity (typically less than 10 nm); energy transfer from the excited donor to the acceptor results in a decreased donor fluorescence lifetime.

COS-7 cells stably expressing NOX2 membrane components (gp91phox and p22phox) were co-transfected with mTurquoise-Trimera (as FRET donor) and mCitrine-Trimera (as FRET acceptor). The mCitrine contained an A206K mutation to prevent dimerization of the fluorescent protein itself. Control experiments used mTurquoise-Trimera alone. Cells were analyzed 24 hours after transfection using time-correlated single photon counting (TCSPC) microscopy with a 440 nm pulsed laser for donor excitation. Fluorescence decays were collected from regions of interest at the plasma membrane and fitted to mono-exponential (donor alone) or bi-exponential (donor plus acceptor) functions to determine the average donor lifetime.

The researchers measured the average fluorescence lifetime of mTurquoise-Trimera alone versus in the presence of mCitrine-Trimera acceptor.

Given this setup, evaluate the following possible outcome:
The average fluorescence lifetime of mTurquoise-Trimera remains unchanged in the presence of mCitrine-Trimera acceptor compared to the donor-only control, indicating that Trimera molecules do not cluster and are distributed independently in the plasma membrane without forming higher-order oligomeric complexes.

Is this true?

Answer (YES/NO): NO